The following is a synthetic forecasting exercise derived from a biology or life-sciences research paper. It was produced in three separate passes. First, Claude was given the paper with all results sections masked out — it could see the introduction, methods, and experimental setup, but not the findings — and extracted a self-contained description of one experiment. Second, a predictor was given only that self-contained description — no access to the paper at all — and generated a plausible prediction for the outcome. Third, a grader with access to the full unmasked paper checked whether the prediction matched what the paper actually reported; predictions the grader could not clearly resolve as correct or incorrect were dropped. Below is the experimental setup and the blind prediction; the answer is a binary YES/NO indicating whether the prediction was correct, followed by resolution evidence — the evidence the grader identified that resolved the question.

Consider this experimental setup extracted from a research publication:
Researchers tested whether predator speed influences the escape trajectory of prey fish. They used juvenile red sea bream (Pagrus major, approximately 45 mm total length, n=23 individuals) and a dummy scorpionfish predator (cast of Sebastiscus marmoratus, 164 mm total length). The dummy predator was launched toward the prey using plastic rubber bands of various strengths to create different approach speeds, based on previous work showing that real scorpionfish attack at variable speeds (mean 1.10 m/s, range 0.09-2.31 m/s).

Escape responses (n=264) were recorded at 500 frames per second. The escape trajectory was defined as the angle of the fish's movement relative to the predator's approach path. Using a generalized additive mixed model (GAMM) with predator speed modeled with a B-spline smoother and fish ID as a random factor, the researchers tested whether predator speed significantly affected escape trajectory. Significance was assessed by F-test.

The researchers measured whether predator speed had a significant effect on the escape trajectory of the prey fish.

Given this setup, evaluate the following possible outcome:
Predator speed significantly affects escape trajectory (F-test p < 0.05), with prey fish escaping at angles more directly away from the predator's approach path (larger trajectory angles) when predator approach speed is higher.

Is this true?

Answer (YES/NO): NO